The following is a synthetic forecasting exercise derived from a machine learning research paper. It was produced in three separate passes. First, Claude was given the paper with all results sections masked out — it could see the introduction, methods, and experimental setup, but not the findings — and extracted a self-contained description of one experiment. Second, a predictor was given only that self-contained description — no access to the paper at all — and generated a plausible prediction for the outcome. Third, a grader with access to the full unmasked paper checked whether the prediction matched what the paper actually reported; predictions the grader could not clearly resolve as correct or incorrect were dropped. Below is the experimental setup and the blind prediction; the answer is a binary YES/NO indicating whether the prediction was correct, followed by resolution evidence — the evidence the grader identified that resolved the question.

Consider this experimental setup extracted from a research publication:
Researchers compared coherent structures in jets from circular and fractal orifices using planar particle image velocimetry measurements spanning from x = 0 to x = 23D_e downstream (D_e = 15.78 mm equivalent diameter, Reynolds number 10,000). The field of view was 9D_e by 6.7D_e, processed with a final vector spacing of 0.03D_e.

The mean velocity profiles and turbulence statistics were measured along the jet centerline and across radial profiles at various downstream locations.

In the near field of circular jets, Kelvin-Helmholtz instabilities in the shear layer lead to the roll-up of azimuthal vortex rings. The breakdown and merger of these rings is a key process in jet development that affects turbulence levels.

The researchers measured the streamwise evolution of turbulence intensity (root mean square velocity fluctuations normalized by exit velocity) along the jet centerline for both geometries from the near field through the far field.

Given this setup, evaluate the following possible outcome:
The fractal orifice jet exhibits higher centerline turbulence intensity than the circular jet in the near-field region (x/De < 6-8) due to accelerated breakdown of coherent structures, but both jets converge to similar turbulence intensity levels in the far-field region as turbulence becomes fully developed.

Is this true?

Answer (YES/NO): NO